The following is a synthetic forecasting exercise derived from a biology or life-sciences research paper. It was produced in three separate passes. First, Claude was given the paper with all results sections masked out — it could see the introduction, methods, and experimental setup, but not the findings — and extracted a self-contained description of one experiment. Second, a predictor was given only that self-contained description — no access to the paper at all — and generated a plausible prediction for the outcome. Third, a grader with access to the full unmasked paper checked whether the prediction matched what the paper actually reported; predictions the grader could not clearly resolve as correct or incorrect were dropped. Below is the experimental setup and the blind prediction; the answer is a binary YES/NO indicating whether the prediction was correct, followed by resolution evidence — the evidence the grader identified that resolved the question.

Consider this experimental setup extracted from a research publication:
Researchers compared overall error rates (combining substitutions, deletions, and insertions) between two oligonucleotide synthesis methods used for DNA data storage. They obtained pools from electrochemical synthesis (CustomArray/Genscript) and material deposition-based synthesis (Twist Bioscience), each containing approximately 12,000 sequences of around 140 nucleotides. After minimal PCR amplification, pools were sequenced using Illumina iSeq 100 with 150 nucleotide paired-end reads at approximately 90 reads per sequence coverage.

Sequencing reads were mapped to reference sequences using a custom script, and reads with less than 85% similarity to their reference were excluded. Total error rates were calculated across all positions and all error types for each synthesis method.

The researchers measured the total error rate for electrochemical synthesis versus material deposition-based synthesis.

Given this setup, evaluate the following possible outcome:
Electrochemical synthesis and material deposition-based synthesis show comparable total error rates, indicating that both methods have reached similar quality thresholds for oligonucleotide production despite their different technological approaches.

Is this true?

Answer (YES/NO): NO